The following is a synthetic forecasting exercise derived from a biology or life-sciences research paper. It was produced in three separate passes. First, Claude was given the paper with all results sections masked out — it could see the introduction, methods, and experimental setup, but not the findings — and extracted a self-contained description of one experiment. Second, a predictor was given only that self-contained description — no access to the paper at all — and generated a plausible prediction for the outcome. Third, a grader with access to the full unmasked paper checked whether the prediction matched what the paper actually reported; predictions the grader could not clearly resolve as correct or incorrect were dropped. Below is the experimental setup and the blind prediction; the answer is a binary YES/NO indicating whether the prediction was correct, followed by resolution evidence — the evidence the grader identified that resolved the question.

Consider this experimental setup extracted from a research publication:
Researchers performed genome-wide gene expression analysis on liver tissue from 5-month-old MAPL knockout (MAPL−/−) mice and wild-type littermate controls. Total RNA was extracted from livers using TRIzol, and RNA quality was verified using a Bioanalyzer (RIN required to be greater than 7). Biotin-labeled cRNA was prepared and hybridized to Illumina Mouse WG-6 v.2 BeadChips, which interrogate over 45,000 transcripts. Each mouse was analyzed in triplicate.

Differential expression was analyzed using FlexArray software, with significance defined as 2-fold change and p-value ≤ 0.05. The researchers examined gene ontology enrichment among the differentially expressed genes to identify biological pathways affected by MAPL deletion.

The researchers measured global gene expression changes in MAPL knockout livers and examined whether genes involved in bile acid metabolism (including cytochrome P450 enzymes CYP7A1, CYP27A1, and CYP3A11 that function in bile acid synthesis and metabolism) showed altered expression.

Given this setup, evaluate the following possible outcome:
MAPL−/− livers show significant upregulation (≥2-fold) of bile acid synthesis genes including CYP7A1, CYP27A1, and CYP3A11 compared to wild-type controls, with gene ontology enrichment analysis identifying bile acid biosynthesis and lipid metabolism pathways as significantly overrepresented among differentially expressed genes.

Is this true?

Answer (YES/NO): NO